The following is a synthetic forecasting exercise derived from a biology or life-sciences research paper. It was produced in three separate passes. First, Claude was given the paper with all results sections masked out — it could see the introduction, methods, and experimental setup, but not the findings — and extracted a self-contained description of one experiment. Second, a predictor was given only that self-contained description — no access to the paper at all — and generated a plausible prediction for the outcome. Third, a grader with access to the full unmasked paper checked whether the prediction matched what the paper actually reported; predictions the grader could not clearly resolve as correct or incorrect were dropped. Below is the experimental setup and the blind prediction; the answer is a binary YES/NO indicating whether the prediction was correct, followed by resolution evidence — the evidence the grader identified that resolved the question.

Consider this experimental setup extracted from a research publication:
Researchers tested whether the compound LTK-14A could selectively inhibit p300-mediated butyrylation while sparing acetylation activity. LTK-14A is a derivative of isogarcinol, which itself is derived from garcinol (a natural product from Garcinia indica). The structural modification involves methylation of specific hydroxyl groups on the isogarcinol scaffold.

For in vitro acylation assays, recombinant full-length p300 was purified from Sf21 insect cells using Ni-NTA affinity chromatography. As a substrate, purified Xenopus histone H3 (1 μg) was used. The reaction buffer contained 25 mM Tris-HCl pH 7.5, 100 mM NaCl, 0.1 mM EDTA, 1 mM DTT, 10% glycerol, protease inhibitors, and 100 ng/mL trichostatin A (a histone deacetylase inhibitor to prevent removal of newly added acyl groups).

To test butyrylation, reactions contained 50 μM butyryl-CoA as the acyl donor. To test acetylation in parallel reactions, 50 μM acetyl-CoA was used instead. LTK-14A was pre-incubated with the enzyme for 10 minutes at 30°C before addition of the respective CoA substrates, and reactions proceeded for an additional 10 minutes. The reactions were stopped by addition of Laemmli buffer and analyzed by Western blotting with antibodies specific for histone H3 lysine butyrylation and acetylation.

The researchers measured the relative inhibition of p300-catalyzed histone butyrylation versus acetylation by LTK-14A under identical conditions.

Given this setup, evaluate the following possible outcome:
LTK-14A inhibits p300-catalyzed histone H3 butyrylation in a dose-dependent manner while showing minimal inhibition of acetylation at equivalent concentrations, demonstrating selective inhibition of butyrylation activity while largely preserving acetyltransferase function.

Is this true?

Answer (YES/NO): YES